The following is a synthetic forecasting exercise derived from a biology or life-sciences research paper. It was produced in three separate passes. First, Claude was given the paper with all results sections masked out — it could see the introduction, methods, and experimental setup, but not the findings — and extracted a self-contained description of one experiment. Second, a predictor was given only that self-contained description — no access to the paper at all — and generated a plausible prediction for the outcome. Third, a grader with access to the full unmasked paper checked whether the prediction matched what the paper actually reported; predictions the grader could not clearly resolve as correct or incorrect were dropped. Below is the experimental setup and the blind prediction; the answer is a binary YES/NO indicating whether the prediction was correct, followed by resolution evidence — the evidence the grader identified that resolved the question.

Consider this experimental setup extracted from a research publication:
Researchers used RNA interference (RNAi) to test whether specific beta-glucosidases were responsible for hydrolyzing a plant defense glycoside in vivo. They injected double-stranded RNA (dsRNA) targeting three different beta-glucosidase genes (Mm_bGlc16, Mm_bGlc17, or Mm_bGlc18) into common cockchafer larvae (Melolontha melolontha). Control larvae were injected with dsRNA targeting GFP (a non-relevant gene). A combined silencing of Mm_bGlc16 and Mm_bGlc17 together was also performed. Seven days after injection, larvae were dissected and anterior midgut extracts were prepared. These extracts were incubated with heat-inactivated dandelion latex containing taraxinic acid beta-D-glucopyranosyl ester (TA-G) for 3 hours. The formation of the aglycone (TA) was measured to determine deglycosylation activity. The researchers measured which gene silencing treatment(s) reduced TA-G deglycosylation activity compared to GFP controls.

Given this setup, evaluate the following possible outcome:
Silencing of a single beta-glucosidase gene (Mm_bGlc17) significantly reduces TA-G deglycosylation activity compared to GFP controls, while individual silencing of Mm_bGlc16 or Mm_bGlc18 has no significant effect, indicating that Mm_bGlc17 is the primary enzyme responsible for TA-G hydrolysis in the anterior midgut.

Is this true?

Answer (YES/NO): YES